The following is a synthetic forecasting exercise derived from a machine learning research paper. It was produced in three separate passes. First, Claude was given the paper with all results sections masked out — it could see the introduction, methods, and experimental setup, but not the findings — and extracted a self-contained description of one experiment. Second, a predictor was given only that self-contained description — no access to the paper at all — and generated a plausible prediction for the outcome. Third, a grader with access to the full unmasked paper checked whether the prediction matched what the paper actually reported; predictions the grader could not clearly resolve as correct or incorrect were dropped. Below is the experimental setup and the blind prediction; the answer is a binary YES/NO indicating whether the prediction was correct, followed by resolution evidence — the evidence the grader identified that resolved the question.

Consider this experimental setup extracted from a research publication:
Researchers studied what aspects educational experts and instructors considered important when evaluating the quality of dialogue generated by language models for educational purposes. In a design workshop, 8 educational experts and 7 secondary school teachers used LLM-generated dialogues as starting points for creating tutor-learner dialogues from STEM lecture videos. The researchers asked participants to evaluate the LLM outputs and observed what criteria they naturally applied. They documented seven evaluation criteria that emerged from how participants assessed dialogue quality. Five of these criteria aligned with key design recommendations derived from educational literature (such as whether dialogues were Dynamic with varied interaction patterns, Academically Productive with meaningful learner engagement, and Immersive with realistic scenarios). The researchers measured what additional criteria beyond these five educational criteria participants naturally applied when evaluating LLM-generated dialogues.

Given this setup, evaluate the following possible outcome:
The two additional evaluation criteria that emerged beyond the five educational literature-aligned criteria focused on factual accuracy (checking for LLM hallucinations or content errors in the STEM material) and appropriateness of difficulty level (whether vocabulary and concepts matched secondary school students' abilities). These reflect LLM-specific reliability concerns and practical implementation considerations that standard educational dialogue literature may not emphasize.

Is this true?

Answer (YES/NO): NO